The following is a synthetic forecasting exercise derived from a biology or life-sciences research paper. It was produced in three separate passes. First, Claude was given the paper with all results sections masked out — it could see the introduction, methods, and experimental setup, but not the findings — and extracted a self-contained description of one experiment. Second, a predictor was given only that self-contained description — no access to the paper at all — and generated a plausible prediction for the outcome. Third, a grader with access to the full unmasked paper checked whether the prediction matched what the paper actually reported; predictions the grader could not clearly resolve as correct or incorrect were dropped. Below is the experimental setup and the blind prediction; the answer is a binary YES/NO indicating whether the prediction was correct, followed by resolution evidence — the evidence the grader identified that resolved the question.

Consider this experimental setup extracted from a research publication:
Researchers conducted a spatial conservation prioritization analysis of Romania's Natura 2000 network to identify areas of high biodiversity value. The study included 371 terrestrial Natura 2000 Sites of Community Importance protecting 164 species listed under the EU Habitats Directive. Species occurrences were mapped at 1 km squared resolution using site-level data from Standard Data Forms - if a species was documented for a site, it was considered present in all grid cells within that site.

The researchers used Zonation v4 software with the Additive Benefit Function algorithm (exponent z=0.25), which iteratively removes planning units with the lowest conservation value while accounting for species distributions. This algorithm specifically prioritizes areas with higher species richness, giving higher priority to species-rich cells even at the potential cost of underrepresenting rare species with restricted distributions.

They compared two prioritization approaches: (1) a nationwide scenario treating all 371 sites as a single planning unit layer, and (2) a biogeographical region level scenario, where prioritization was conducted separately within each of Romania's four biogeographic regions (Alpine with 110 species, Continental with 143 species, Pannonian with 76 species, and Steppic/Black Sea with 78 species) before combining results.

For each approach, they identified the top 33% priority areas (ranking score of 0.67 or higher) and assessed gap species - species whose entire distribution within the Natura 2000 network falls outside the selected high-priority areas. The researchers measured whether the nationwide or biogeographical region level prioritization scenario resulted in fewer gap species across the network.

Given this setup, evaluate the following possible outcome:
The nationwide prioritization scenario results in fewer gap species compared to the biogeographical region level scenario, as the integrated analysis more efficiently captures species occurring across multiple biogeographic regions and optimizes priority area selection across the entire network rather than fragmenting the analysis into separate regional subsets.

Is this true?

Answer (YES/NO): NO